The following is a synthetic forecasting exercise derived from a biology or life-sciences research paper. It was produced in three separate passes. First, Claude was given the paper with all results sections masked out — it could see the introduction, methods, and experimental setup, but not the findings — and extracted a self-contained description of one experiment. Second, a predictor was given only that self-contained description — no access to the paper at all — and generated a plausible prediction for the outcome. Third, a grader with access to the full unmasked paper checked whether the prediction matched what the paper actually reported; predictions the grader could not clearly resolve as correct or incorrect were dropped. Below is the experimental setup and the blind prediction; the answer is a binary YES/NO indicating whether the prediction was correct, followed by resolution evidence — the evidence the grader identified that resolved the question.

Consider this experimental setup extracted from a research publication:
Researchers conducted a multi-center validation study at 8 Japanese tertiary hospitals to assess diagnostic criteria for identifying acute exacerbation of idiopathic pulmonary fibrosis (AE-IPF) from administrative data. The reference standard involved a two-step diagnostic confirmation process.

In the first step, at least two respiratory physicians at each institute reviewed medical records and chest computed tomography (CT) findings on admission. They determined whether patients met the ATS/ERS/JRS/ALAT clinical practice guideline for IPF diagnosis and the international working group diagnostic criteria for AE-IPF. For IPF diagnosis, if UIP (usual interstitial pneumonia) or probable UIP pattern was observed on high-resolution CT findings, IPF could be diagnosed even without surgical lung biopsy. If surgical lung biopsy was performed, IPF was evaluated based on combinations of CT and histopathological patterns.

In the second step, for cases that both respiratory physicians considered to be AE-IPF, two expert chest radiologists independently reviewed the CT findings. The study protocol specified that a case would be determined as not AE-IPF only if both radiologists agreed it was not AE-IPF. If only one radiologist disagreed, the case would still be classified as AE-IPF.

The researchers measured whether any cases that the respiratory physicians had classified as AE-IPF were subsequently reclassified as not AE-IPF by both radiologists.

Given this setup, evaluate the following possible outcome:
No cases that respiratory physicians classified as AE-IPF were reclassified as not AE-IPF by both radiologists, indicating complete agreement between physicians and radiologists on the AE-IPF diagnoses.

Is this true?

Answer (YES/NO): YES